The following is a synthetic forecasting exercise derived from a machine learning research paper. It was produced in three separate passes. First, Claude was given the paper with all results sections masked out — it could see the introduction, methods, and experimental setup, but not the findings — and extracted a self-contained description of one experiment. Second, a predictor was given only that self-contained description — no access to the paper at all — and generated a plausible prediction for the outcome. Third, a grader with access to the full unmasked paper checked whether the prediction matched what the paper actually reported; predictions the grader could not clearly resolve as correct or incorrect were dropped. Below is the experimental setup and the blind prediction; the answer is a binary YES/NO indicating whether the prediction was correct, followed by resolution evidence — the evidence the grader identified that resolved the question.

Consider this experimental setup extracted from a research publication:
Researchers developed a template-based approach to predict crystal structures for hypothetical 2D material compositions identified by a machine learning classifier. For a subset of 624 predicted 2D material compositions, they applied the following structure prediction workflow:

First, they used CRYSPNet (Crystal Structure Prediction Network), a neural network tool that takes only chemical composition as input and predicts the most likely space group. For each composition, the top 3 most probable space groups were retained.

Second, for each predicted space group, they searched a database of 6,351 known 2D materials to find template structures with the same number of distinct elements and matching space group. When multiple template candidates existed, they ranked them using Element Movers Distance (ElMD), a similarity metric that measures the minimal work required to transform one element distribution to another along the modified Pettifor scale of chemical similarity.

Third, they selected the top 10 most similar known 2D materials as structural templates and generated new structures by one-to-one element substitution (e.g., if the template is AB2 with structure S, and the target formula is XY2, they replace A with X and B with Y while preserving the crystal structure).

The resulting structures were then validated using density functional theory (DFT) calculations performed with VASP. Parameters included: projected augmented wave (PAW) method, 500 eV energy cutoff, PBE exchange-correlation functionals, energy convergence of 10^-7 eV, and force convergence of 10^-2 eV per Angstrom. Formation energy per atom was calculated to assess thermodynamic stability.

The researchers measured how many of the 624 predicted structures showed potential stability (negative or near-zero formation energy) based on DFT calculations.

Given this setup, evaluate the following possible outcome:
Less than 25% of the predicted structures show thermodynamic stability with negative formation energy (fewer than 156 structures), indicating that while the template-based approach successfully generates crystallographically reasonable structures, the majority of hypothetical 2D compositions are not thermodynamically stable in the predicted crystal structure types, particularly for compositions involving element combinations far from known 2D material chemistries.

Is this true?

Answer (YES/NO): YES